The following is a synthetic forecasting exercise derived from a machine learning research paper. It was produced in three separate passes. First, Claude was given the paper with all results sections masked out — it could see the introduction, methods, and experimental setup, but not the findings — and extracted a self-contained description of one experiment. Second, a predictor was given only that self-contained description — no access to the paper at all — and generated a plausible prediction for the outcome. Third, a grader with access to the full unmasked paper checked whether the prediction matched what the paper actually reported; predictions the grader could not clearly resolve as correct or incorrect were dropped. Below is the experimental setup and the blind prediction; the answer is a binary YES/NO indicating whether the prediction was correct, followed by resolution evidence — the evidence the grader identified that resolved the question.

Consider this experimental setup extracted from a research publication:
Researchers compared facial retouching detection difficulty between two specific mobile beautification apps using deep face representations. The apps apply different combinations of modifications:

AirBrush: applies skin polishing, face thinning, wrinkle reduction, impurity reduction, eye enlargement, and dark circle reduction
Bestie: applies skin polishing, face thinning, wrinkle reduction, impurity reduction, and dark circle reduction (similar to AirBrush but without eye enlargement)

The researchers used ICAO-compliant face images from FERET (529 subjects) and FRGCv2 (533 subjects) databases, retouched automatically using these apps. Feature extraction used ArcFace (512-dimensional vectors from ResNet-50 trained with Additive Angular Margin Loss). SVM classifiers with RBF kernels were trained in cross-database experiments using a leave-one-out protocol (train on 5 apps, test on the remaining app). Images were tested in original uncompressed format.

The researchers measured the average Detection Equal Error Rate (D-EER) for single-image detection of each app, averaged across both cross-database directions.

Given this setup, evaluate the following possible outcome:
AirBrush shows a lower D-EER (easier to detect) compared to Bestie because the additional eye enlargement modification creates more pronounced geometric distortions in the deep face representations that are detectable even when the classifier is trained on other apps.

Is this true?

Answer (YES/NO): YES